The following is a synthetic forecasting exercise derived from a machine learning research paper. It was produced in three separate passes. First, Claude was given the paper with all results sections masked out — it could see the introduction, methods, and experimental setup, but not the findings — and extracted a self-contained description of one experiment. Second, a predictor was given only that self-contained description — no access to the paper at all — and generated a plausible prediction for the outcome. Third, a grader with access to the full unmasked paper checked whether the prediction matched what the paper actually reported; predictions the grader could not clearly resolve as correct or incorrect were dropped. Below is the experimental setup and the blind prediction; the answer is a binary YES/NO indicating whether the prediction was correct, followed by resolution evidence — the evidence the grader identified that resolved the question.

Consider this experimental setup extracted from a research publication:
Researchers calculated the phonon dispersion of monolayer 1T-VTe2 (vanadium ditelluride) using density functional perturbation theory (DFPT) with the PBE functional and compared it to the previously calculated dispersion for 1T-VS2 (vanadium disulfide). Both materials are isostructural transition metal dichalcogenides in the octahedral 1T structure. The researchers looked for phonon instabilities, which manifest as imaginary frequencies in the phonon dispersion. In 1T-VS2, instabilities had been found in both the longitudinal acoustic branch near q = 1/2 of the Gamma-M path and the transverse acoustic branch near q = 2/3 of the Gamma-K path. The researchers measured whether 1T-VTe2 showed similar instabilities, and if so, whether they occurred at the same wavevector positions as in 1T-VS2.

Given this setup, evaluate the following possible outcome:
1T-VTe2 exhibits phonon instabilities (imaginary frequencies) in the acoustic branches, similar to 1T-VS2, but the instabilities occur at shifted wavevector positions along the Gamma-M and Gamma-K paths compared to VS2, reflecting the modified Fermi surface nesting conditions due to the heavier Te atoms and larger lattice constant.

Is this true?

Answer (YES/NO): YES